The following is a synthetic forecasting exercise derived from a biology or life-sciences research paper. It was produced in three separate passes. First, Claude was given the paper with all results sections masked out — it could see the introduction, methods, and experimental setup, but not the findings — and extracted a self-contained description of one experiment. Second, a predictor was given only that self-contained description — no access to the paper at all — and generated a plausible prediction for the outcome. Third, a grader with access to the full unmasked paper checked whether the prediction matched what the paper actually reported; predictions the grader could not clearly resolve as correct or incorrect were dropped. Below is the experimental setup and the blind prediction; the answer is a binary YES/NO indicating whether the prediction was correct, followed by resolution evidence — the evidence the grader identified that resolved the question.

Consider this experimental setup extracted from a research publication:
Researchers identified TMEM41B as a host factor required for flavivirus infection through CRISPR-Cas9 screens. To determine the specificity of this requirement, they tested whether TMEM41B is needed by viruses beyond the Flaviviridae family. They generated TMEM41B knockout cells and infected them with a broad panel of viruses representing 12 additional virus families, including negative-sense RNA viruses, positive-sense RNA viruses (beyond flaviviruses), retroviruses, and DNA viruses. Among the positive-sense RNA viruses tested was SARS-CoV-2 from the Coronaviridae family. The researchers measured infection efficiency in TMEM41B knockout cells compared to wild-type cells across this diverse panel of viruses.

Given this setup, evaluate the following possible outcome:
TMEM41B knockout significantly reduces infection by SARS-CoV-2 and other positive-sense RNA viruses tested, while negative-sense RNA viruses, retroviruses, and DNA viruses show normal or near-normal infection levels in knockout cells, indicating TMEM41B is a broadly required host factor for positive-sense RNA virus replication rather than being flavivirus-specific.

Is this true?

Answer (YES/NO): NO